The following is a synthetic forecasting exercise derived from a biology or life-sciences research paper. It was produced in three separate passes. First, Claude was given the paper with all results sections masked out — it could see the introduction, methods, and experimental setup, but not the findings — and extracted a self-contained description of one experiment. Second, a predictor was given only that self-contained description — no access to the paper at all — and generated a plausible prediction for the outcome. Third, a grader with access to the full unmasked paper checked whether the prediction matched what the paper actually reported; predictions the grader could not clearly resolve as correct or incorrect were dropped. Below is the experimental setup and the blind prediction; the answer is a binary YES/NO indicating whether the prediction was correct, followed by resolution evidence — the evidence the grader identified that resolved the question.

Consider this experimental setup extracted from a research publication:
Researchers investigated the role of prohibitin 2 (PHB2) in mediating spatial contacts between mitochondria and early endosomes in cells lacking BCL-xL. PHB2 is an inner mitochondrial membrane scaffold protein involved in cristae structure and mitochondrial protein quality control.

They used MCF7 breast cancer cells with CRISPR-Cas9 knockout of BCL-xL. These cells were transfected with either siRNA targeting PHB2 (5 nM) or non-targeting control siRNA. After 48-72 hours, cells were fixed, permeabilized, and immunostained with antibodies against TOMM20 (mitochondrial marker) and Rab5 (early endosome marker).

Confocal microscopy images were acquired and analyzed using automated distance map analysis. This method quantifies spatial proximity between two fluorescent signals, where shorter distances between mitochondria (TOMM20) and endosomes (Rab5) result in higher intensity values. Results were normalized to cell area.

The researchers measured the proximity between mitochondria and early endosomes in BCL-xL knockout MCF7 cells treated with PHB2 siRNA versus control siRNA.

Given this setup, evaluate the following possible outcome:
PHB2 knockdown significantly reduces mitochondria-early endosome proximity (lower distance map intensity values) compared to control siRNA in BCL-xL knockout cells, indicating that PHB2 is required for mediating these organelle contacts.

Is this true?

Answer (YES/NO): YES